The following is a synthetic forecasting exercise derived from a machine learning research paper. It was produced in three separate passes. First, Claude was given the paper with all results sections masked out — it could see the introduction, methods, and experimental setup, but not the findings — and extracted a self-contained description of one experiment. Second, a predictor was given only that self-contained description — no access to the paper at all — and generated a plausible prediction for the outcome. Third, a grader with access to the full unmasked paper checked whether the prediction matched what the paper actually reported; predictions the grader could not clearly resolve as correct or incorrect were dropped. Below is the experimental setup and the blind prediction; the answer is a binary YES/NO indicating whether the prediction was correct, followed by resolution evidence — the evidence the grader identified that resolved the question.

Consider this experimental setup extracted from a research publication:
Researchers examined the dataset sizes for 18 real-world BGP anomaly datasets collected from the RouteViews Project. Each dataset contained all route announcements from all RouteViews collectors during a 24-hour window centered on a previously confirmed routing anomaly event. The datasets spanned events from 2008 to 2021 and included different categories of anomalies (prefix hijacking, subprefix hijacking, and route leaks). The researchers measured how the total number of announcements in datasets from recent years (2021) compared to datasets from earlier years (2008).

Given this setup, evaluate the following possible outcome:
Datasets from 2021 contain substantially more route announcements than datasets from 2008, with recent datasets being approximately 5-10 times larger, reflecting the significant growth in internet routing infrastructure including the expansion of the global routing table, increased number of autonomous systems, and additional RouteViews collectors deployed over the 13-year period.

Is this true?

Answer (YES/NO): NO